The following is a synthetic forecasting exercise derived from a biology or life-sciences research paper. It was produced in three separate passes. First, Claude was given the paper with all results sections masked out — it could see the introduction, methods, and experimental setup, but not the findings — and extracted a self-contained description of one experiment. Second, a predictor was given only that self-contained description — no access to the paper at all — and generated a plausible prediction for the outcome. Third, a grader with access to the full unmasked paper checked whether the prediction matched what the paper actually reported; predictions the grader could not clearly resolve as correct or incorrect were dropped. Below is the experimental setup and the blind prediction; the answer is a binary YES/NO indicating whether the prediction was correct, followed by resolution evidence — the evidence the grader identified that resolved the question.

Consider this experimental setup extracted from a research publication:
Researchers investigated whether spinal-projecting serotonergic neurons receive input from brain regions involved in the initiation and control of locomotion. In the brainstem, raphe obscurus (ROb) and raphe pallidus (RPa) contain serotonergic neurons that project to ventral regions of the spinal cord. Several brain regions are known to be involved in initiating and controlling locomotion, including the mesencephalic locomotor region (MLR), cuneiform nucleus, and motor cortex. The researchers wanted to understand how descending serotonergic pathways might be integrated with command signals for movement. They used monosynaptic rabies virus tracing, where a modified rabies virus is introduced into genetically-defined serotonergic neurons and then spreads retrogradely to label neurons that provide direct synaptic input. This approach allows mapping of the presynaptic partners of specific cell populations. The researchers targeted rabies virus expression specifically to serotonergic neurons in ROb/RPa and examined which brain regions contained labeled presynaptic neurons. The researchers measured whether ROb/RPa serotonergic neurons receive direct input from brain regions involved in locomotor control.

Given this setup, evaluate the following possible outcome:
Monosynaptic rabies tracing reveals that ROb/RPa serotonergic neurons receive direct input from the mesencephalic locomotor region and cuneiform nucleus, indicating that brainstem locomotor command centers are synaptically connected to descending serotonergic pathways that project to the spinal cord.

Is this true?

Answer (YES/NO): YES